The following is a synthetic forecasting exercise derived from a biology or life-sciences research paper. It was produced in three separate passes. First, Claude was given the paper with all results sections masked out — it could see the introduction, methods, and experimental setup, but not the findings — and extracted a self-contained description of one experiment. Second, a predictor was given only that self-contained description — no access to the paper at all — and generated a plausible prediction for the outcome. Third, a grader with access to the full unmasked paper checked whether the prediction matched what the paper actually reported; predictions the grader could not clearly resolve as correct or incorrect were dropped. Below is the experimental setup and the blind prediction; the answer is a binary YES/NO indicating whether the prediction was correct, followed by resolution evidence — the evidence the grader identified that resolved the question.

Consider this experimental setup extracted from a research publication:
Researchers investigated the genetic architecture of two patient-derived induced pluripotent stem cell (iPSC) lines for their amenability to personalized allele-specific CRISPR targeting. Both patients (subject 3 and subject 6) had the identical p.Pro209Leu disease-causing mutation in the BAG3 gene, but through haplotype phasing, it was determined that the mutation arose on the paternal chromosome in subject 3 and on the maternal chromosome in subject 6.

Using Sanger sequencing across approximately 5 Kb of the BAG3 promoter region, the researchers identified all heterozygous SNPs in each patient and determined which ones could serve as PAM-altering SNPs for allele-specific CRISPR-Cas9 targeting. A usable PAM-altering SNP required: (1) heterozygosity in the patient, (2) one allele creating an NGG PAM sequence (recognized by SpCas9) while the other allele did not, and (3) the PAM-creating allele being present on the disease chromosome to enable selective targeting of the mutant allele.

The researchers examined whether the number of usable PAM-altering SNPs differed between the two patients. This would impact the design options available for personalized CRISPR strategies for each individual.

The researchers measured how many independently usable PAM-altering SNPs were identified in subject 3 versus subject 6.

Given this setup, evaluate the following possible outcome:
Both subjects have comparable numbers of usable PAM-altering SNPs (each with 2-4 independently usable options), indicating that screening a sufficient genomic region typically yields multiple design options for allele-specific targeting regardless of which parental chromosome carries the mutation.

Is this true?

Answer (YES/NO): NO